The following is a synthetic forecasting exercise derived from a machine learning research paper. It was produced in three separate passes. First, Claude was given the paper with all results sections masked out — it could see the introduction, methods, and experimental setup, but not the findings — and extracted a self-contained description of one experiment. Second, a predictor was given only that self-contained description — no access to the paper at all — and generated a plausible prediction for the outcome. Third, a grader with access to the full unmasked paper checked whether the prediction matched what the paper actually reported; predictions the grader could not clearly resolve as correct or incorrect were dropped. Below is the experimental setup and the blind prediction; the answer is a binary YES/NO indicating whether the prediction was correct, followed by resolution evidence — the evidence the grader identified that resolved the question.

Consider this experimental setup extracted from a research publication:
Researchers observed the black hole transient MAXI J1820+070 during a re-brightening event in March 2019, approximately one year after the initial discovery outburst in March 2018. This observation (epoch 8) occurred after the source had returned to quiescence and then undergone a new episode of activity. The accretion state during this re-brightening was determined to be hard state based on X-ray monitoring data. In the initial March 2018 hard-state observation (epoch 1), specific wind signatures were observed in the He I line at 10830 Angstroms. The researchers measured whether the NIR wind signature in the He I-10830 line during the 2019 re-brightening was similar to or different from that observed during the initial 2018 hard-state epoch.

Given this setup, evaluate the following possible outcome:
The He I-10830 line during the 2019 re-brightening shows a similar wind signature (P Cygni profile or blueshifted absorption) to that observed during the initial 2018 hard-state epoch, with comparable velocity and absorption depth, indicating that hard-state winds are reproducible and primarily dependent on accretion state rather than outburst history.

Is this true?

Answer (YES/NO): YES